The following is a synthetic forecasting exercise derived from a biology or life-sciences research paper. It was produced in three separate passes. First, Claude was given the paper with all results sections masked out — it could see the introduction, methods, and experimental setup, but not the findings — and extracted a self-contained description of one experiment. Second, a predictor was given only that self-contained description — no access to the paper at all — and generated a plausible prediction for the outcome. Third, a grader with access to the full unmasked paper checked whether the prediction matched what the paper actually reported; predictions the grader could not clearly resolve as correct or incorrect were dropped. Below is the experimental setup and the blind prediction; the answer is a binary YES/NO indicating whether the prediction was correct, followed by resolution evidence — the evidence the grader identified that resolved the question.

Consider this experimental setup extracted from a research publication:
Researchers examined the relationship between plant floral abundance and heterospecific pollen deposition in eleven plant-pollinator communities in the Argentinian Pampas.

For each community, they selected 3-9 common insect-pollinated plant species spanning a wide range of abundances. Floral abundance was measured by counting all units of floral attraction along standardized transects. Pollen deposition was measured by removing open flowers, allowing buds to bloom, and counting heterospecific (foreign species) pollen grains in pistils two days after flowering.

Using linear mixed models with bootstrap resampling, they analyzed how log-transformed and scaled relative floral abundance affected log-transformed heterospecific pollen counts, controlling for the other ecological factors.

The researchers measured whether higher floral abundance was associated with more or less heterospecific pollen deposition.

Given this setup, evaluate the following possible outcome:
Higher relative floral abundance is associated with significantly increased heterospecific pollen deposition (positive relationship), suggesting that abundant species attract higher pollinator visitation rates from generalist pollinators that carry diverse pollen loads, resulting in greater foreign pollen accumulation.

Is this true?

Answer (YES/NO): NO